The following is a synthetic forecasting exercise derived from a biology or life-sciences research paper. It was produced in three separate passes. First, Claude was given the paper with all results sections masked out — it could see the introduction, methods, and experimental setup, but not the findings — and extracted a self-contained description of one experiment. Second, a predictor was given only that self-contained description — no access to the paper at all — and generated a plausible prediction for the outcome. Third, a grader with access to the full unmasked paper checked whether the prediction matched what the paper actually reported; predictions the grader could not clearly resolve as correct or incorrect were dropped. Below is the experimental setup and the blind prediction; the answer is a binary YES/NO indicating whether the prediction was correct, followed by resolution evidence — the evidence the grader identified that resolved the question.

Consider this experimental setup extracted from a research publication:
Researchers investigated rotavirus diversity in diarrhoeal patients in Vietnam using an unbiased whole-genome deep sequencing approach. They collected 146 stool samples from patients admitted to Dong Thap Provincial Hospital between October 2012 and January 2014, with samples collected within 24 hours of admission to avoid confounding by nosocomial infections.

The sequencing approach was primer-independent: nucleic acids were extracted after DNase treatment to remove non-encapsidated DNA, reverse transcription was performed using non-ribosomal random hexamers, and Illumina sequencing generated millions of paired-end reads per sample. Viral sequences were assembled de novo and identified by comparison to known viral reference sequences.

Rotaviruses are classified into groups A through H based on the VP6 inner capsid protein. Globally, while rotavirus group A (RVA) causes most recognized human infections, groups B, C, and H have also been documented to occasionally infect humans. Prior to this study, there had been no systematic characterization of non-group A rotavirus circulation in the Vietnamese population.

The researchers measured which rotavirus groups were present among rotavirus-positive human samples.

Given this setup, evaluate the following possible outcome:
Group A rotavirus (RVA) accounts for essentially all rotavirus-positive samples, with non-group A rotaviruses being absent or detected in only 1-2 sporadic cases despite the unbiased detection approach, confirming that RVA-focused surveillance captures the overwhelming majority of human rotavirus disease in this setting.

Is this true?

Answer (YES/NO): YES